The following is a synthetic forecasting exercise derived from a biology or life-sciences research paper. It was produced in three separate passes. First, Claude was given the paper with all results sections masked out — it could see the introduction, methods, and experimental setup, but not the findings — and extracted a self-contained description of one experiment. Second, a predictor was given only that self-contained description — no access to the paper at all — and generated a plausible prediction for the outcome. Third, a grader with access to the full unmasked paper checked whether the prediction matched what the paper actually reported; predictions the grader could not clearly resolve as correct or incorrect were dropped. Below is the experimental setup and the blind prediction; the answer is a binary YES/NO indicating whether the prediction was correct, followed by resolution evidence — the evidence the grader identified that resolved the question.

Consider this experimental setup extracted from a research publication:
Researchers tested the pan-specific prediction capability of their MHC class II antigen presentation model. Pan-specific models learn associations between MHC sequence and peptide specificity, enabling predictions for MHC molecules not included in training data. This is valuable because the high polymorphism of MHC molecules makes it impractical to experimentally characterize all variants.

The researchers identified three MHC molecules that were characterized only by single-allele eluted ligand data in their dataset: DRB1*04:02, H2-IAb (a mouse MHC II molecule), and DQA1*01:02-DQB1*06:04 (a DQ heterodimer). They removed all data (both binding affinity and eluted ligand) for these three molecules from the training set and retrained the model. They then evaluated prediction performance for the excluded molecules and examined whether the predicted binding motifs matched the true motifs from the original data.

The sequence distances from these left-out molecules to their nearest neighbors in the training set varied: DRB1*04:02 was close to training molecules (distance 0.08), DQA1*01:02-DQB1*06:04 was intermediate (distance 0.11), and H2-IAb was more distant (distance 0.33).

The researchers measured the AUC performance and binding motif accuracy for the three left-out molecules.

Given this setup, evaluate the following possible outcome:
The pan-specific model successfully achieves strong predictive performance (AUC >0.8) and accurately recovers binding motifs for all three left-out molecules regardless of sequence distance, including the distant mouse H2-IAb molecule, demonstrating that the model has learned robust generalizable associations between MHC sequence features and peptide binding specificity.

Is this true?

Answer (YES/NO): YES